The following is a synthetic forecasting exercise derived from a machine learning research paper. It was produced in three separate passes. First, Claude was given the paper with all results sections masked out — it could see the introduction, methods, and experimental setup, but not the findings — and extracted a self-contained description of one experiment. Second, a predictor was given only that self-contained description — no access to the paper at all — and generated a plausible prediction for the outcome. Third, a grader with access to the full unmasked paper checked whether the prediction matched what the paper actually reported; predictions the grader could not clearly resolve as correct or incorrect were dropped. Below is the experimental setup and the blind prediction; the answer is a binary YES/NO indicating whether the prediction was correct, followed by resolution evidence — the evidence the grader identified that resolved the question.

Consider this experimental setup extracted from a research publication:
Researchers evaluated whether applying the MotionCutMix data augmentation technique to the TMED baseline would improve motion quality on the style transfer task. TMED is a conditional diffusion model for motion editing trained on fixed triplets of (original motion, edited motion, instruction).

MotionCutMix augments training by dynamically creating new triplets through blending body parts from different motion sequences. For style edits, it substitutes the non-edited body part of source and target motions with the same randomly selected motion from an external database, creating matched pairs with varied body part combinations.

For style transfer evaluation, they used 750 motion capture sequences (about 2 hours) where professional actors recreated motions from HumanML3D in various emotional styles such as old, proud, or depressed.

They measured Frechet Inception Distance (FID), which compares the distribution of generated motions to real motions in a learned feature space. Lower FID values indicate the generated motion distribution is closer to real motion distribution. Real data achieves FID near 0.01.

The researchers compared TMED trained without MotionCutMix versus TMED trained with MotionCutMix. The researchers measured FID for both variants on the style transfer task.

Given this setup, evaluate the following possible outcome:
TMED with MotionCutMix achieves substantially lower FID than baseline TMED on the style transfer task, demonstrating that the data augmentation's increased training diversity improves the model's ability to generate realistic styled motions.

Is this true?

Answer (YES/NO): YES